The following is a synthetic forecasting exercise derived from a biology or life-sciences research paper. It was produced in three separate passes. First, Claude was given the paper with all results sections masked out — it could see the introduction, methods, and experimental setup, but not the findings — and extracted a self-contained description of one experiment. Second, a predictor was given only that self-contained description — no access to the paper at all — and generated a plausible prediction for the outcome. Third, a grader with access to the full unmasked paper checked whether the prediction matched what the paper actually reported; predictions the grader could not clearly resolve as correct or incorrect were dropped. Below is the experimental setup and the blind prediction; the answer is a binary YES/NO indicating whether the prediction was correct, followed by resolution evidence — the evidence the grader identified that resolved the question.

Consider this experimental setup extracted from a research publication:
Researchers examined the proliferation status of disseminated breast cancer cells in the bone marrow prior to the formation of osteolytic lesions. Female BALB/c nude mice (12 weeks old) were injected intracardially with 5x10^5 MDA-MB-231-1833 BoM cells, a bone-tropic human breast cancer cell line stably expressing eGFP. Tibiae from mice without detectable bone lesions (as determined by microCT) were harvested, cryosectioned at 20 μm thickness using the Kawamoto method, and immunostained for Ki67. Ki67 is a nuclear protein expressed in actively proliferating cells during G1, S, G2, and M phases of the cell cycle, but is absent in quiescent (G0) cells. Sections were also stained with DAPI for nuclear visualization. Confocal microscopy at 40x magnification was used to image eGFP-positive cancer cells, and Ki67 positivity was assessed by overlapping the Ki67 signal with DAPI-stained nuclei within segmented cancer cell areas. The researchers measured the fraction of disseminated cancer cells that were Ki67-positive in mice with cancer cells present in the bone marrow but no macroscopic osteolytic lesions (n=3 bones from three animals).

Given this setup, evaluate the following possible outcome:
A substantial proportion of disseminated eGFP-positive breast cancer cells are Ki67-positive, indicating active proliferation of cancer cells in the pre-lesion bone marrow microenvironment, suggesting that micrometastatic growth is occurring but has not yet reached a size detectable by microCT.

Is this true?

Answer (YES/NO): NO